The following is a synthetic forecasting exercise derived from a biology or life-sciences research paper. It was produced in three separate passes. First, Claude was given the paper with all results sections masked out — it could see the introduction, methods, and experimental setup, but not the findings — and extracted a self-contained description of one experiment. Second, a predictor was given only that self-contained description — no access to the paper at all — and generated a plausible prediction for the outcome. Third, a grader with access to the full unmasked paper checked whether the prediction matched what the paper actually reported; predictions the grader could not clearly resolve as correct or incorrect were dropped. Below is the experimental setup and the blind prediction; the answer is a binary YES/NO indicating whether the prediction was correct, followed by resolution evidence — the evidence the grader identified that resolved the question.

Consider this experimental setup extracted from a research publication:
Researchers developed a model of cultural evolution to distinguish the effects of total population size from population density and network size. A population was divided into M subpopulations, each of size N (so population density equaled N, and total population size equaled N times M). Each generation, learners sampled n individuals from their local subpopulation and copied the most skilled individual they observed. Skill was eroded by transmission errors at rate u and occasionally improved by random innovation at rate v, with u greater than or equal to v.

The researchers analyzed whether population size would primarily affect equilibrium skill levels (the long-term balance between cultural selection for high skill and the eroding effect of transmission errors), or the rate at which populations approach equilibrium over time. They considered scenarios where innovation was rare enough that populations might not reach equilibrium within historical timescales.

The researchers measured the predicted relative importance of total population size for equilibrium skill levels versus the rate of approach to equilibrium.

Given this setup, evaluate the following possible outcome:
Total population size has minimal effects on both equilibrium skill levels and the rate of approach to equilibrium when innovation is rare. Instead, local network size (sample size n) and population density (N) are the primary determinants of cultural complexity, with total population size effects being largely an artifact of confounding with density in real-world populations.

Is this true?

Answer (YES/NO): NO